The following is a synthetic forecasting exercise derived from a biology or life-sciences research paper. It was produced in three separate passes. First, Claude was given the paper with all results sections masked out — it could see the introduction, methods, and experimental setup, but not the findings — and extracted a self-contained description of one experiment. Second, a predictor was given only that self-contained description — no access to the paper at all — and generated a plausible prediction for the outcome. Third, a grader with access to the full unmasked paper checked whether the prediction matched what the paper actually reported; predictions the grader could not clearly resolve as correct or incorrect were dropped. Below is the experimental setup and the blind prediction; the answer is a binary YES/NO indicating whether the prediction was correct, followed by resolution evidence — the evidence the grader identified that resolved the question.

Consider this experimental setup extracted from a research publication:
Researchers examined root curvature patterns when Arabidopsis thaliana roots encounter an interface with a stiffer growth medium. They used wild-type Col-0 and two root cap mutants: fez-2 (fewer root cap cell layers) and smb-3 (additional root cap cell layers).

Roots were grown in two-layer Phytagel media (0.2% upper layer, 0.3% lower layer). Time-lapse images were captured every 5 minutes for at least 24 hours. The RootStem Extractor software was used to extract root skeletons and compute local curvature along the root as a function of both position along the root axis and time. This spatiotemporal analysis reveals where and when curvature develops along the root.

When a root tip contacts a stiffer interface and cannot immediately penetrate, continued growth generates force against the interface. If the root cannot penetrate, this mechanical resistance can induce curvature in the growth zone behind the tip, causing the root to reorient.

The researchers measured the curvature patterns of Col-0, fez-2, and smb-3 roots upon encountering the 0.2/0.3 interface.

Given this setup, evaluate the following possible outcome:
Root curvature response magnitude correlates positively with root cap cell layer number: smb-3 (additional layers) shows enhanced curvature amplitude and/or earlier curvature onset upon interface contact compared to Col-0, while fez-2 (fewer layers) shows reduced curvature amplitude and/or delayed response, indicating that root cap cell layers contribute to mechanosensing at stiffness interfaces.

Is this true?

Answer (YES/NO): NO